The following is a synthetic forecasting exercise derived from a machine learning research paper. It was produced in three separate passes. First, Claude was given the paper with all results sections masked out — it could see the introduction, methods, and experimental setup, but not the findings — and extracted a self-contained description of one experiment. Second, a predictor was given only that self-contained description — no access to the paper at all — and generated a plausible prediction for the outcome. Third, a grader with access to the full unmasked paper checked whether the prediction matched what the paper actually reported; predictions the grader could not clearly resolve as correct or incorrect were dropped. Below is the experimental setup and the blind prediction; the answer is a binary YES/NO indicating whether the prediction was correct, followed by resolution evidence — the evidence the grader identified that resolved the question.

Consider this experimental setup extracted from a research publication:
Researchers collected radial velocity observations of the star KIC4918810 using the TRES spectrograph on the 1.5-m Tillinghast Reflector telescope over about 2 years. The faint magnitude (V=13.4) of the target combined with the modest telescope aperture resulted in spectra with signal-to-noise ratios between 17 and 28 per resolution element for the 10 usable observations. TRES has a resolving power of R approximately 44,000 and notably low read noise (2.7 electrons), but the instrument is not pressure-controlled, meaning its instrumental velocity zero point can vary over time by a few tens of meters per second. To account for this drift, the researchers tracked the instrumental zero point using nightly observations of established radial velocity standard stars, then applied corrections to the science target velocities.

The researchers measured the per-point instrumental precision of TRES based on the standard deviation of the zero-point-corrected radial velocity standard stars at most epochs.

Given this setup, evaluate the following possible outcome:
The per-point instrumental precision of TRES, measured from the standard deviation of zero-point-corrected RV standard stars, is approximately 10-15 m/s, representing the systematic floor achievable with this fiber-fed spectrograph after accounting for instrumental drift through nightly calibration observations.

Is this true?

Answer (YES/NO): YES